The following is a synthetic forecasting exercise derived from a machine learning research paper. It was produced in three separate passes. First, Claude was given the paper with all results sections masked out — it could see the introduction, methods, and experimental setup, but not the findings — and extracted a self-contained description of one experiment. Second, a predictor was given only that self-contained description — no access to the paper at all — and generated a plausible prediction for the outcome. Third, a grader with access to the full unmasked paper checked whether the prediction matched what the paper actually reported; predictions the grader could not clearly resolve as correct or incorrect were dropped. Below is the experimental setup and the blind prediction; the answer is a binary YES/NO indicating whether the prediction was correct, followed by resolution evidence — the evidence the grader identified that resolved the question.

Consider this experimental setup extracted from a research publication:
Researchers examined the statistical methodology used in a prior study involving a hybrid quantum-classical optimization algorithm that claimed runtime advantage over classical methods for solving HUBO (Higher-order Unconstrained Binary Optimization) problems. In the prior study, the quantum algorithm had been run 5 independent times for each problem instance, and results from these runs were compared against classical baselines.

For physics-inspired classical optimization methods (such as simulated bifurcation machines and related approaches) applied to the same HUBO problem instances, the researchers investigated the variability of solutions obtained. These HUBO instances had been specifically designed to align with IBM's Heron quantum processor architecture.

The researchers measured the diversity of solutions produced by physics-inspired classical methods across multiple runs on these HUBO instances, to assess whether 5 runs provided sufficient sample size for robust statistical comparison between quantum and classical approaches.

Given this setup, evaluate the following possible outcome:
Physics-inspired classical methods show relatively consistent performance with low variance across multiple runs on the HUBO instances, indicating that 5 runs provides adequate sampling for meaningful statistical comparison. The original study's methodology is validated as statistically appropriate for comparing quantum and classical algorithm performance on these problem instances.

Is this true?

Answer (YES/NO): NO